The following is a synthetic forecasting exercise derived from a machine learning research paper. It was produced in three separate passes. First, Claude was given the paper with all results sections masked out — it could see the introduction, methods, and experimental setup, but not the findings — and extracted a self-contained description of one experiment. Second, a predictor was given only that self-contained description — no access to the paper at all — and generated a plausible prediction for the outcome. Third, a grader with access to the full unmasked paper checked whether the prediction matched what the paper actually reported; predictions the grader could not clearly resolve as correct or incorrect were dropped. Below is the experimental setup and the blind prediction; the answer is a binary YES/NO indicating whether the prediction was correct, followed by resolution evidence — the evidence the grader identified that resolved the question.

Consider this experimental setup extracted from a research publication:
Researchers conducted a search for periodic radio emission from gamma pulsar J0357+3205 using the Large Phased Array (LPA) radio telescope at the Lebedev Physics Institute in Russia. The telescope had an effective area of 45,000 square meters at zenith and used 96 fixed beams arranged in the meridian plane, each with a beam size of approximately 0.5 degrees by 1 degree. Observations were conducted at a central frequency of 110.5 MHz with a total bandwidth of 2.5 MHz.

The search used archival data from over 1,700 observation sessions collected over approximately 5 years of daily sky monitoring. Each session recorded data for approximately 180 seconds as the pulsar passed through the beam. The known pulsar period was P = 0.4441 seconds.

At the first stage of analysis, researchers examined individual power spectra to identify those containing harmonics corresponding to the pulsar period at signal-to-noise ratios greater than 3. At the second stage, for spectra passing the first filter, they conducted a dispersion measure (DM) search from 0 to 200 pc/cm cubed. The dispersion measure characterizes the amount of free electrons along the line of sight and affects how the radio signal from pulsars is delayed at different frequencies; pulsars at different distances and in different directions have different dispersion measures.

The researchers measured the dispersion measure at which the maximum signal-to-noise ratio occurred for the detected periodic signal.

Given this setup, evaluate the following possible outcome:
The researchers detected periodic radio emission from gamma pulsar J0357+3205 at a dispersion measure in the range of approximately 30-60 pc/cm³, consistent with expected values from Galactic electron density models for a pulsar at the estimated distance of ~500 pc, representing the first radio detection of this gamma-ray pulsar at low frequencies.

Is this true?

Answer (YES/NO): NO